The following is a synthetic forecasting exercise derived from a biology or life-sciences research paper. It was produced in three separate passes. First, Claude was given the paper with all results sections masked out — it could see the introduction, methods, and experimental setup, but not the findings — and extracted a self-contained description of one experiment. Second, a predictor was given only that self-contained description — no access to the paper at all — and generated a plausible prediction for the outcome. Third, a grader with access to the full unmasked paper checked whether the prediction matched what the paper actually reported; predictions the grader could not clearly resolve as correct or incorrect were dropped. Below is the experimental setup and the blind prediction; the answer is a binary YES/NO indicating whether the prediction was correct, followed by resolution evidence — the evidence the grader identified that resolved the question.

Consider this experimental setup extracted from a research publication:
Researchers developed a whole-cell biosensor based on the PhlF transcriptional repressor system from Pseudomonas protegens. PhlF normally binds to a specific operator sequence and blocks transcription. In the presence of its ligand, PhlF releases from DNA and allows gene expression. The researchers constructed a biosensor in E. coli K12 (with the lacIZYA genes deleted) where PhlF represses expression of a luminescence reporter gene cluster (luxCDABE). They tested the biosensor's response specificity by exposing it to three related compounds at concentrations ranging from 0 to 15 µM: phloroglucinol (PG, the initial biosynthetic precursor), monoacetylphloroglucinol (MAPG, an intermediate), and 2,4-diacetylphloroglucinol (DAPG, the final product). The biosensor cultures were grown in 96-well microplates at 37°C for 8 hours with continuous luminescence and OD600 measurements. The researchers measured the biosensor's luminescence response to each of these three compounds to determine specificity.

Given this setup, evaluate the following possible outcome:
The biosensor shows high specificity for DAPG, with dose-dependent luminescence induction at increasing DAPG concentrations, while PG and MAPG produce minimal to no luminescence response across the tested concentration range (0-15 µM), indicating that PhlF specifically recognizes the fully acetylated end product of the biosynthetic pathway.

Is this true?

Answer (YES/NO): NO